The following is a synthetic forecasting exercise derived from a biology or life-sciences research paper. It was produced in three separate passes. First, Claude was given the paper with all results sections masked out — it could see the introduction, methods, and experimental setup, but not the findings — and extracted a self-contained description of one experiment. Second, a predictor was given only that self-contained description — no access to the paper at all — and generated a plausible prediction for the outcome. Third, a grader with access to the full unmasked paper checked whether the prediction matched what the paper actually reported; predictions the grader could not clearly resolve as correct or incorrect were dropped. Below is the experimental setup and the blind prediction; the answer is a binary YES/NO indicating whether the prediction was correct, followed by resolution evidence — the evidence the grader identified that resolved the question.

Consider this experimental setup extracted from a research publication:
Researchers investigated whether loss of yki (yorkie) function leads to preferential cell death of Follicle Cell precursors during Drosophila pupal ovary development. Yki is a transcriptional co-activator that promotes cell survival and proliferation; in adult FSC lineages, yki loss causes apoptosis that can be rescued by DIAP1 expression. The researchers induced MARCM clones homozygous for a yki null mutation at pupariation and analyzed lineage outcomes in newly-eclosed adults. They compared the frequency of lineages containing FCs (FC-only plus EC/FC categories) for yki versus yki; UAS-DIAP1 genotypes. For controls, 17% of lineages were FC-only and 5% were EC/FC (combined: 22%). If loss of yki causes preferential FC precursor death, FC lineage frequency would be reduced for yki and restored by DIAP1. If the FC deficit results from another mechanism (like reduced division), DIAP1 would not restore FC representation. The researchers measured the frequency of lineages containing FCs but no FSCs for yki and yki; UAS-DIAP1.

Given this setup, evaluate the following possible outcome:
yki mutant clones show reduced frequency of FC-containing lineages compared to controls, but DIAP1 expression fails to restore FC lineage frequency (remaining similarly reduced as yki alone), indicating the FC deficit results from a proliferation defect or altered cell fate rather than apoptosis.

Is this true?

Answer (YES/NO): NO